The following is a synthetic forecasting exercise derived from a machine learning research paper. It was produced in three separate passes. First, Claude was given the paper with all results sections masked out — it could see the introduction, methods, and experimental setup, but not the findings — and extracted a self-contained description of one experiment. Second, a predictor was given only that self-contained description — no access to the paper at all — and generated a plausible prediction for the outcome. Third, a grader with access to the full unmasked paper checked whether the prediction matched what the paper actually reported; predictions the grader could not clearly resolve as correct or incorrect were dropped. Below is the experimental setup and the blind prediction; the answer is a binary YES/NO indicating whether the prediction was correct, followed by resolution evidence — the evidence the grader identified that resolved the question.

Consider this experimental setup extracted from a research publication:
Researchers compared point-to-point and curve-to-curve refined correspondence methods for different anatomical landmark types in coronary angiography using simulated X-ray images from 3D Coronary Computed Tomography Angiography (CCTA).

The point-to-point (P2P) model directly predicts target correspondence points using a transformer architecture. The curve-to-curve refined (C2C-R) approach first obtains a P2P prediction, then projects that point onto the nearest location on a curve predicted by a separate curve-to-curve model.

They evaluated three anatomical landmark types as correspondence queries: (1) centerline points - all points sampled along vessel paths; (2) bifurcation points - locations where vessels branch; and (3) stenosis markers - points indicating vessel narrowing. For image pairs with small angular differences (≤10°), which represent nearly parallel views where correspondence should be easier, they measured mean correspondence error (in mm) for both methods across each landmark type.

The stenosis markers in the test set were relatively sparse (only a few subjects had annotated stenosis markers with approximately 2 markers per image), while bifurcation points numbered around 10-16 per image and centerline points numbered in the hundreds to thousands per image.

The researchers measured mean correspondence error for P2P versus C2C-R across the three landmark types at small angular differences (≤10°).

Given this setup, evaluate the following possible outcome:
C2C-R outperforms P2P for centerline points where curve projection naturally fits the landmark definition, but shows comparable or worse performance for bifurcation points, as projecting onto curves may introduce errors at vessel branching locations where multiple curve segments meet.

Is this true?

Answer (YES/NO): NO